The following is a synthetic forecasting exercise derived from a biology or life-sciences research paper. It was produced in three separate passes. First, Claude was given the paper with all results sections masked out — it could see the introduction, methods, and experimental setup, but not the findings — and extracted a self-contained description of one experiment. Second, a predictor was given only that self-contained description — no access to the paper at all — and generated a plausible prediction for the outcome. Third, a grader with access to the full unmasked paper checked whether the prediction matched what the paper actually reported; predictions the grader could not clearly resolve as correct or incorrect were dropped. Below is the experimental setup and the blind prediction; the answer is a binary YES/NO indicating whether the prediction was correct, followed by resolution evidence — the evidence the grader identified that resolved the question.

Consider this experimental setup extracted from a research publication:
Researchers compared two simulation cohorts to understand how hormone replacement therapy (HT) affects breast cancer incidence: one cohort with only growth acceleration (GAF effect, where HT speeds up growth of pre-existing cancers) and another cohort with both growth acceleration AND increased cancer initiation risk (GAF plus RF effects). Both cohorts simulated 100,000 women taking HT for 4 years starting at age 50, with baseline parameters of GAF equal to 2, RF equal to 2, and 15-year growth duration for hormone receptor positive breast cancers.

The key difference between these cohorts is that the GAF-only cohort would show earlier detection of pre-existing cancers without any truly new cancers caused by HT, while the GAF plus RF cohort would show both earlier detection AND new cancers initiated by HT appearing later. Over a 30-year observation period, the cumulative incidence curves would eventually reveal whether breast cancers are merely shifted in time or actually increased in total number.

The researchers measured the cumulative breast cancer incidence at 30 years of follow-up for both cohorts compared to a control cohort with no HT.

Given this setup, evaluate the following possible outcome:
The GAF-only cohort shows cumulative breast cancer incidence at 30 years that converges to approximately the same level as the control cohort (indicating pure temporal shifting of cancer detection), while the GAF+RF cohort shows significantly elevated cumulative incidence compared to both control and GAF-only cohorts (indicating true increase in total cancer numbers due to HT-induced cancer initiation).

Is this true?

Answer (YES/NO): YES